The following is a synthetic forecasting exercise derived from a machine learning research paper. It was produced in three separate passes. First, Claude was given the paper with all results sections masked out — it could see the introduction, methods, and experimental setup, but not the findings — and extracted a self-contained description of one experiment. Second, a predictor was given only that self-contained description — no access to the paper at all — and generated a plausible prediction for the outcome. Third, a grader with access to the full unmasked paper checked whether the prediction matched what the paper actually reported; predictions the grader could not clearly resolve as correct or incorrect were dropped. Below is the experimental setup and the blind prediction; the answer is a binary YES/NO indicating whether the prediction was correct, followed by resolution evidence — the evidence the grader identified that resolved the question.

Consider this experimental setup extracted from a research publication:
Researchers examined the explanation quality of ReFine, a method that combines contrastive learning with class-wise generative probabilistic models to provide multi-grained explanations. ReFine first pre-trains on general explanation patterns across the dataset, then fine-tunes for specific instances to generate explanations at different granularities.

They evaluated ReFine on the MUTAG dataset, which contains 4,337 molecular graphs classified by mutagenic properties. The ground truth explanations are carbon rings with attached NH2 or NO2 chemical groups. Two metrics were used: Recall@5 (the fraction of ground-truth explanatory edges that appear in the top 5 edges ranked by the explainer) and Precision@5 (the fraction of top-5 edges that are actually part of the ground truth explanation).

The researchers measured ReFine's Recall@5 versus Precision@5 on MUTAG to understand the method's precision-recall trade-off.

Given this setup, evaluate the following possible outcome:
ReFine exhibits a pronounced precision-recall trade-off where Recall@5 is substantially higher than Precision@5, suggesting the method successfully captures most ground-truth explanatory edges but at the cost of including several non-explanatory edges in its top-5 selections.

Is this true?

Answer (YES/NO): NO